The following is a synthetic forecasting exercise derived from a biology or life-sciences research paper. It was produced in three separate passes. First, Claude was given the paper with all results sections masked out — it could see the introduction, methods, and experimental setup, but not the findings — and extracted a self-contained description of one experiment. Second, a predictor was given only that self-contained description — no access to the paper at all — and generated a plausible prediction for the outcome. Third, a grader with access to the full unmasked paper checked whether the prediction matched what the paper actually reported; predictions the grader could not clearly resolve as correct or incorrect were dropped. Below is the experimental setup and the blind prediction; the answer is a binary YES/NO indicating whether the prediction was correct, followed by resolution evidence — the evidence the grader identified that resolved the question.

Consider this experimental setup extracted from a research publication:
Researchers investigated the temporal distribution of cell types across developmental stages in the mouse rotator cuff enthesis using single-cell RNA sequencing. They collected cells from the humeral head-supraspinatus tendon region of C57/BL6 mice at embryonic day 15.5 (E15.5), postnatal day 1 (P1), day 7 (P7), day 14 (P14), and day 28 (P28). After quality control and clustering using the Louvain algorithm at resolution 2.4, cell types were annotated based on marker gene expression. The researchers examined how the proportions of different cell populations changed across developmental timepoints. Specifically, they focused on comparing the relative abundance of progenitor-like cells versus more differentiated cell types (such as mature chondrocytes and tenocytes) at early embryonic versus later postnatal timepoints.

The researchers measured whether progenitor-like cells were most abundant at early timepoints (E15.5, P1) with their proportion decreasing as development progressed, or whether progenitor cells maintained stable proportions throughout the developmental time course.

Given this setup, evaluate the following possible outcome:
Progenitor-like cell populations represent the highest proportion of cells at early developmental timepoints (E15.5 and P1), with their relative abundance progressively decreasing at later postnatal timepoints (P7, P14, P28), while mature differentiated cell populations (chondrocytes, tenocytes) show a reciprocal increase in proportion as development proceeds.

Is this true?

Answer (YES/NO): YES